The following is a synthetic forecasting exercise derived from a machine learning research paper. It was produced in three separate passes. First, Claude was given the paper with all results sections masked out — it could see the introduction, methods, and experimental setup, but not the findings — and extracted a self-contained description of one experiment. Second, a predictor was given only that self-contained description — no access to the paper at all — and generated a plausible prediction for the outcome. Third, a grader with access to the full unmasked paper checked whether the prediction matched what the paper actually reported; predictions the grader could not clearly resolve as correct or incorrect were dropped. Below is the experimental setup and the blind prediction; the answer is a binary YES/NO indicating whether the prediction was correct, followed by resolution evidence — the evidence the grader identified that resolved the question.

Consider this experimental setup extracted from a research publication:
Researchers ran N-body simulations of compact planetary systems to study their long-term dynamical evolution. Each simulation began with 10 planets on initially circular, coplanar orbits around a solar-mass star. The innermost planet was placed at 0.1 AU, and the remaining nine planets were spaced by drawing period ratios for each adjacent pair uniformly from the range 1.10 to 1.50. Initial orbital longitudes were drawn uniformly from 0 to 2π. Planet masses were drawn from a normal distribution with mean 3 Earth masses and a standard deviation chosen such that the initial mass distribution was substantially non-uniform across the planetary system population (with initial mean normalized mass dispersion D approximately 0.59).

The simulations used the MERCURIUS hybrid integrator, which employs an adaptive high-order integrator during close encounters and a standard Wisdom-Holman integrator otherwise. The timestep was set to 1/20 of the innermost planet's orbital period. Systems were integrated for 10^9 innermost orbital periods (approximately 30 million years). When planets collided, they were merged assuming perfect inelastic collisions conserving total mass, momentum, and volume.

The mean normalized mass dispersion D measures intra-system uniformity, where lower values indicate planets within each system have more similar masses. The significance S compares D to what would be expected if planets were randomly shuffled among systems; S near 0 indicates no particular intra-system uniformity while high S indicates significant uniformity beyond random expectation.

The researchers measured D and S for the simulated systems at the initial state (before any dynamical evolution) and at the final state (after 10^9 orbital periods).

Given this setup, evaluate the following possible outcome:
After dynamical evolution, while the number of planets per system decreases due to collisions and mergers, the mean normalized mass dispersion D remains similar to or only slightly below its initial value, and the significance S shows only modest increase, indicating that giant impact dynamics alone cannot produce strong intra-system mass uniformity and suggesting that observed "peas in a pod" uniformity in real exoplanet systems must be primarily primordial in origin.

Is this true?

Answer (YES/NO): NO